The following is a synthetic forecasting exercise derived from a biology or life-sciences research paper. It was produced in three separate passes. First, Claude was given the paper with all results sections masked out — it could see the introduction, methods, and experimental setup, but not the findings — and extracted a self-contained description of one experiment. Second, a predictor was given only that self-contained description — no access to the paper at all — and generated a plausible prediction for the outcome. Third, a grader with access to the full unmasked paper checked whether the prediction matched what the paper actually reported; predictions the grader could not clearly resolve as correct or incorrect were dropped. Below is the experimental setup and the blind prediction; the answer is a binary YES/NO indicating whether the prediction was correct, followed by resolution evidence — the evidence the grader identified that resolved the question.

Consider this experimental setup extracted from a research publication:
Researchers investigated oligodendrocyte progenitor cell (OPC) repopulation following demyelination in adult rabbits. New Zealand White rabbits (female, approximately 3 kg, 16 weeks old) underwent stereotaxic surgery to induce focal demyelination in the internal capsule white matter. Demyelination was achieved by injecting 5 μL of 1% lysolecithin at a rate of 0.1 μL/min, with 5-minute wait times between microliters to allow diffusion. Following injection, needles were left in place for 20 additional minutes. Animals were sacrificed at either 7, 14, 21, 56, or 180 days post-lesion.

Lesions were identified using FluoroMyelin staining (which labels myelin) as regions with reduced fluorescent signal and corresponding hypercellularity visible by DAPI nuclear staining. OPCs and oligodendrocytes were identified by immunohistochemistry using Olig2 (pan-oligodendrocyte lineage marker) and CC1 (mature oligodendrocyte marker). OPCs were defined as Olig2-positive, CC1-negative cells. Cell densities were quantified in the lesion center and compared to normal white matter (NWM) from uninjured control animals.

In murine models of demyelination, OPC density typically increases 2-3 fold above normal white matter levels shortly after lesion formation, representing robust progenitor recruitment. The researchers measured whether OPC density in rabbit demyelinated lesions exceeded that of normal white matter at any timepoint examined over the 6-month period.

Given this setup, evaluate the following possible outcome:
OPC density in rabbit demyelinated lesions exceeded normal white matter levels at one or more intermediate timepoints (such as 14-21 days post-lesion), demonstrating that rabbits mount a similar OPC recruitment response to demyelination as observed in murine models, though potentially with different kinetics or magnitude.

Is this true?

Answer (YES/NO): NO